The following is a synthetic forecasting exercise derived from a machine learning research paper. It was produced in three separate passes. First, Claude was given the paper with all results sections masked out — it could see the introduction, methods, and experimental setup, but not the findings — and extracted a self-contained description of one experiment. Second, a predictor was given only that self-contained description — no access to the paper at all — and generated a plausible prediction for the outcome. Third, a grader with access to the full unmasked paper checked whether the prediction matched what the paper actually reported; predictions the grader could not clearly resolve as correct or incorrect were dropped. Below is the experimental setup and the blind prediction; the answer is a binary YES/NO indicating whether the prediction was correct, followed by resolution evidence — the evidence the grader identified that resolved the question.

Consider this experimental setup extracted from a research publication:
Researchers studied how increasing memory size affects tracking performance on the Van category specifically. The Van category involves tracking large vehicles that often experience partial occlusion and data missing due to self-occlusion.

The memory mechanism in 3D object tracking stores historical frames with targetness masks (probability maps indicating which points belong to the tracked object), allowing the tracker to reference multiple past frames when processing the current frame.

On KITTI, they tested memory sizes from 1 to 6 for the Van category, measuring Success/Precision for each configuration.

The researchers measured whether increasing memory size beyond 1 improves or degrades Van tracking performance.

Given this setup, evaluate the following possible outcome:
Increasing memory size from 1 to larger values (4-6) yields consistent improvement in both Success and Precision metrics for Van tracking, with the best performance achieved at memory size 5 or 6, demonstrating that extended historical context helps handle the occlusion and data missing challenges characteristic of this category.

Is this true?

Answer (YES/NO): NO